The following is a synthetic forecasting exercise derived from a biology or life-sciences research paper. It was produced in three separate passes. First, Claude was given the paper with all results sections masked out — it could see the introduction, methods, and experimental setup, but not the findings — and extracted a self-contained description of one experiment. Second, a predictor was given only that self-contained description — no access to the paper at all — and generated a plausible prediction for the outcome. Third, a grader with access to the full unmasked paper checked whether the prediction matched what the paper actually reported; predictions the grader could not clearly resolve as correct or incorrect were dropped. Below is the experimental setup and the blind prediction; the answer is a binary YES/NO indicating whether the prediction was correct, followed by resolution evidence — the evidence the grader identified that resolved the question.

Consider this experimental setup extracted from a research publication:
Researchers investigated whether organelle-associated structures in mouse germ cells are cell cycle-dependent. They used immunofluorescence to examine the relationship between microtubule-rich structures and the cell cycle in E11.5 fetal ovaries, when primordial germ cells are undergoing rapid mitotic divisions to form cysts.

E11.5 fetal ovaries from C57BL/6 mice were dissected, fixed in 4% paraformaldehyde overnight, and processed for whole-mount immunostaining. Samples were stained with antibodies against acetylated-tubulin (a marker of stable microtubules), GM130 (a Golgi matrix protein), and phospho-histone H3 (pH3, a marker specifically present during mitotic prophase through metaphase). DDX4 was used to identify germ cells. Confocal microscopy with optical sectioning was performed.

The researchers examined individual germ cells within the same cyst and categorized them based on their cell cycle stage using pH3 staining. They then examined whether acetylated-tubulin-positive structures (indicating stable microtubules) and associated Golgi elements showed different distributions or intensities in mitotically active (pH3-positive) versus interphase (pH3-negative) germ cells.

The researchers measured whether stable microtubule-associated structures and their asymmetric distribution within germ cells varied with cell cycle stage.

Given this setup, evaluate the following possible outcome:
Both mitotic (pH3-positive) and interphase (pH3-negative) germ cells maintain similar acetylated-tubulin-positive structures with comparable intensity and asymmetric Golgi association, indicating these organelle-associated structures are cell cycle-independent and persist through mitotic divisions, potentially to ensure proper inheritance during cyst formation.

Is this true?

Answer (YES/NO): NO